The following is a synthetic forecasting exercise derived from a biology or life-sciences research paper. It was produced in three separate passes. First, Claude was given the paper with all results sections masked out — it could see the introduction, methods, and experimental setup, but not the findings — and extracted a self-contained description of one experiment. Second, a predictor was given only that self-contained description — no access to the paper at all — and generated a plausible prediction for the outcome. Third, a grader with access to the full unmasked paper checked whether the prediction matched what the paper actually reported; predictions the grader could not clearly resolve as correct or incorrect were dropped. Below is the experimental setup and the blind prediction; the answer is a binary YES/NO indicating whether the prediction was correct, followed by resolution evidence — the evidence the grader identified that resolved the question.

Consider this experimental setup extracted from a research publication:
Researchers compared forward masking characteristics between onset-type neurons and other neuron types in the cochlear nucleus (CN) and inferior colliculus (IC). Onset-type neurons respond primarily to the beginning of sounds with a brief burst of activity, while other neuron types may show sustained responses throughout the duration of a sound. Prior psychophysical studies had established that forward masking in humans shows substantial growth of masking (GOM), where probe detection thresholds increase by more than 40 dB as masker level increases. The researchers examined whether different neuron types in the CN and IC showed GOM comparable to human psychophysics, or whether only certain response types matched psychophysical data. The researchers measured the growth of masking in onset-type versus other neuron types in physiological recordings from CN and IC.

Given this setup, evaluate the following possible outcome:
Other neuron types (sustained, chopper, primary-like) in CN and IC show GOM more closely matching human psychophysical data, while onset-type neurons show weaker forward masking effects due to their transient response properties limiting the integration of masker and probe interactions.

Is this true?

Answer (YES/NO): NO